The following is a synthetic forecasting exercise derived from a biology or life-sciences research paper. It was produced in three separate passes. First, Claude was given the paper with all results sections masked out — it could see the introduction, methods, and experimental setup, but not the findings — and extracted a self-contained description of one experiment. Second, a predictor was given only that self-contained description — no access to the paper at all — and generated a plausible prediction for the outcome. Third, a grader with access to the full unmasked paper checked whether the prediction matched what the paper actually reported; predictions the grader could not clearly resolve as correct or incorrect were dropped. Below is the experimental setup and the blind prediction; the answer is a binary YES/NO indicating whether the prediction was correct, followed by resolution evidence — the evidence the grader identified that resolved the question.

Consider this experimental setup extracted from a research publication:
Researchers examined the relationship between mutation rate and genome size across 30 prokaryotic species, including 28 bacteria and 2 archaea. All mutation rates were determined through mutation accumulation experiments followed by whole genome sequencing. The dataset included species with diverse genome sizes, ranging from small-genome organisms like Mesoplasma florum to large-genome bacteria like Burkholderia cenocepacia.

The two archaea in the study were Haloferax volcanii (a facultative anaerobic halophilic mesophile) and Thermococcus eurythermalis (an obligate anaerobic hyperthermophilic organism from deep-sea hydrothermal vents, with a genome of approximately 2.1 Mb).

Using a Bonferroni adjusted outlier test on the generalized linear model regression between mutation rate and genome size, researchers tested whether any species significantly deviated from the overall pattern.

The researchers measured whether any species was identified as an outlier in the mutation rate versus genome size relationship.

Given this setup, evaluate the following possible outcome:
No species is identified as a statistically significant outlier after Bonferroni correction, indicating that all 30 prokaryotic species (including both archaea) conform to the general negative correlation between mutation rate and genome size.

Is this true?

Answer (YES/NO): YES